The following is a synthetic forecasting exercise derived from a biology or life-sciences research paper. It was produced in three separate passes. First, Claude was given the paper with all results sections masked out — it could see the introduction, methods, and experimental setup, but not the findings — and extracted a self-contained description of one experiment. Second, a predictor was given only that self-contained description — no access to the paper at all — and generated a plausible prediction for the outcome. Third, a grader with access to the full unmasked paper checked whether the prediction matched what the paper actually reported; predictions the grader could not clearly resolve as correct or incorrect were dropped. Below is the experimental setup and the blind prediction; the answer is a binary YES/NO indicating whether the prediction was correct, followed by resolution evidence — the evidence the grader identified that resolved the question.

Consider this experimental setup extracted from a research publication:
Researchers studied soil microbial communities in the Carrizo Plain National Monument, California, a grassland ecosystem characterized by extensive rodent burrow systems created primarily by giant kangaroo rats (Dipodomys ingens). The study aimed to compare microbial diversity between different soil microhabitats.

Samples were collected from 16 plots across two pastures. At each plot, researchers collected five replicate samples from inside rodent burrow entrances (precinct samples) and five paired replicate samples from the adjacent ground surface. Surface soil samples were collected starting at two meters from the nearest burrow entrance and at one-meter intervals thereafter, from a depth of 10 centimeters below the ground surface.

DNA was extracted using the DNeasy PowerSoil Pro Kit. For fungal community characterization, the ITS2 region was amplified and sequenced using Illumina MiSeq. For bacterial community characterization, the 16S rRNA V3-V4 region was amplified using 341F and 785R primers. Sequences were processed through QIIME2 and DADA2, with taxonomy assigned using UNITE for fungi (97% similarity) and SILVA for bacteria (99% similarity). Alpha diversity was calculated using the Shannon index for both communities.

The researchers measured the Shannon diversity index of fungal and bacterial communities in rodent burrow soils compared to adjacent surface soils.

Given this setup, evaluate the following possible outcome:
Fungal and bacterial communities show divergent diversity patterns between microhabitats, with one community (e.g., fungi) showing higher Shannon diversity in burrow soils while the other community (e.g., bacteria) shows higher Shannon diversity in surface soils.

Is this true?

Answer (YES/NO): NO